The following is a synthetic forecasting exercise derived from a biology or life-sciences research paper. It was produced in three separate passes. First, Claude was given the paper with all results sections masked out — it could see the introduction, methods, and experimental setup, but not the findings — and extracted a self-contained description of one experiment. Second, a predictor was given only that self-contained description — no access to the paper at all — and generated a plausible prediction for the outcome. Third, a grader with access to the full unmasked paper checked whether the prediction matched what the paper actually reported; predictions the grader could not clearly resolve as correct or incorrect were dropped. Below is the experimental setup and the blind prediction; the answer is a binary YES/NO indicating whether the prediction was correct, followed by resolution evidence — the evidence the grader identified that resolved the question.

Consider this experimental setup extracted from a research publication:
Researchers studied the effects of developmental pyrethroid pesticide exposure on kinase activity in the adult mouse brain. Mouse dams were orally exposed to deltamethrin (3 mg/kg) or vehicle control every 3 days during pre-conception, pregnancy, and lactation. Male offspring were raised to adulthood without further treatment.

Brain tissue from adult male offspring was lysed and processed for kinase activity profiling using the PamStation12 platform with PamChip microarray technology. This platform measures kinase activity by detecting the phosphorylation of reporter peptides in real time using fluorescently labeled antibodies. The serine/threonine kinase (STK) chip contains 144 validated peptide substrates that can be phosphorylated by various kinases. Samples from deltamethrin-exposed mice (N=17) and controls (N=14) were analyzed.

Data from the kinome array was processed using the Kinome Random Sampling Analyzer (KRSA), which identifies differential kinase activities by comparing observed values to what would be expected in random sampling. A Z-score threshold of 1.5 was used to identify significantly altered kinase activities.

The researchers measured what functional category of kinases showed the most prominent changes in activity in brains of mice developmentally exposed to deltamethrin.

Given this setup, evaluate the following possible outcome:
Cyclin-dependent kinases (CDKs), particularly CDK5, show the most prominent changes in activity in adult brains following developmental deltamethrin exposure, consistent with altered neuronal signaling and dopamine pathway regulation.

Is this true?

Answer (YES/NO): NO